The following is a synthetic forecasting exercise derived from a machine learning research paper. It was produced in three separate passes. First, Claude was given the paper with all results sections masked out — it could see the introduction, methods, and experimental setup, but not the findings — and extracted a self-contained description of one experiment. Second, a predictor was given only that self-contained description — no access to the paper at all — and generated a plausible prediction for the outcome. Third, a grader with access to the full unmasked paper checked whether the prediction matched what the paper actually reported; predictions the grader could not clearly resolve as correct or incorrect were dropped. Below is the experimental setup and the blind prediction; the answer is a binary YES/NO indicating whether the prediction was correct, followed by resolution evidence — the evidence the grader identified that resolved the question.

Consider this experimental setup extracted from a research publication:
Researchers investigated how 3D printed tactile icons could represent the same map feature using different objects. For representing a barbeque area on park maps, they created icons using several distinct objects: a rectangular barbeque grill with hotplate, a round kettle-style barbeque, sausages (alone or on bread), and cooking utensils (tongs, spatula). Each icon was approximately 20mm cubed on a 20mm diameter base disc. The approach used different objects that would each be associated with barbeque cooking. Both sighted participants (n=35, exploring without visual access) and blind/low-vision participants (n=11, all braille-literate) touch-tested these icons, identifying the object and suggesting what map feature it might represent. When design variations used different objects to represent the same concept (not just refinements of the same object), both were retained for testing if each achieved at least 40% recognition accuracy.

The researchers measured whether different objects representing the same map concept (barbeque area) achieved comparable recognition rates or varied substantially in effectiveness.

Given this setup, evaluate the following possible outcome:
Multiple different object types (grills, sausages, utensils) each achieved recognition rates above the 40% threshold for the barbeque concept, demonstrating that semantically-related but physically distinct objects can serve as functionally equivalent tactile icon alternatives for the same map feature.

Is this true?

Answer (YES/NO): NO